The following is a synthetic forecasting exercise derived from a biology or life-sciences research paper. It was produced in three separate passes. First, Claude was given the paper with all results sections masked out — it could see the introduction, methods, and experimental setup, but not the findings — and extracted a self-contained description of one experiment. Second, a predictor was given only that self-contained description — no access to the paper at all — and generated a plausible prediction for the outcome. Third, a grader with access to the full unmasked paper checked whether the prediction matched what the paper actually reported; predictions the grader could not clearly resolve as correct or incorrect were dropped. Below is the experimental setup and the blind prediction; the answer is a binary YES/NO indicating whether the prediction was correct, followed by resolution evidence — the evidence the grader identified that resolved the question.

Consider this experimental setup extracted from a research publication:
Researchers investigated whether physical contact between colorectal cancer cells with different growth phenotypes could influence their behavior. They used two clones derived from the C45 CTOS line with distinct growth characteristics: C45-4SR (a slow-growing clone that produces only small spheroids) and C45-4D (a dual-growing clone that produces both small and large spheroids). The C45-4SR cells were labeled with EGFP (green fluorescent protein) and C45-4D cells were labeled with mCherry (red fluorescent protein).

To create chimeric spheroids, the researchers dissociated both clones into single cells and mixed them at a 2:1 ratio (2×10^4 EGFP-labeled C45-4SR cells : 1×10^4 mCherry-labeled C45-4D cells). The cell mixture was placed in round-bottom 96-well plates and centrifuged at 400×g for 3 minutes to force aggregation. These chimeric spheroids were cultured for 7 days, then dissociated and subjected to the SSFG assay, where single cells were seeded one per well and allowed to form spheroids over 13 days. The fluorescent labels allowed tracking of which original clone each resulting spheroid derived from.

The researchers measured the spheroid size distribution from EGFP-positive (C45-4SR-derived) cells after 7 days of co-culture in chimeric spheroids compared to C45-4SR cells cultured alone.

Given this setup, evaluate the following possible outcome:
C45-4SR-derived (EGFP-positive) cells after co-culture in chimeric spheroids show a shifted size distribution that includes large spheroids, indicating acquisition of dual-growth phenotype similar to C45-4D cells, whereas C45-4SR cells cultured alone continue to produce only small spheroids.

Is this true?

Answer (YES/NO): YES